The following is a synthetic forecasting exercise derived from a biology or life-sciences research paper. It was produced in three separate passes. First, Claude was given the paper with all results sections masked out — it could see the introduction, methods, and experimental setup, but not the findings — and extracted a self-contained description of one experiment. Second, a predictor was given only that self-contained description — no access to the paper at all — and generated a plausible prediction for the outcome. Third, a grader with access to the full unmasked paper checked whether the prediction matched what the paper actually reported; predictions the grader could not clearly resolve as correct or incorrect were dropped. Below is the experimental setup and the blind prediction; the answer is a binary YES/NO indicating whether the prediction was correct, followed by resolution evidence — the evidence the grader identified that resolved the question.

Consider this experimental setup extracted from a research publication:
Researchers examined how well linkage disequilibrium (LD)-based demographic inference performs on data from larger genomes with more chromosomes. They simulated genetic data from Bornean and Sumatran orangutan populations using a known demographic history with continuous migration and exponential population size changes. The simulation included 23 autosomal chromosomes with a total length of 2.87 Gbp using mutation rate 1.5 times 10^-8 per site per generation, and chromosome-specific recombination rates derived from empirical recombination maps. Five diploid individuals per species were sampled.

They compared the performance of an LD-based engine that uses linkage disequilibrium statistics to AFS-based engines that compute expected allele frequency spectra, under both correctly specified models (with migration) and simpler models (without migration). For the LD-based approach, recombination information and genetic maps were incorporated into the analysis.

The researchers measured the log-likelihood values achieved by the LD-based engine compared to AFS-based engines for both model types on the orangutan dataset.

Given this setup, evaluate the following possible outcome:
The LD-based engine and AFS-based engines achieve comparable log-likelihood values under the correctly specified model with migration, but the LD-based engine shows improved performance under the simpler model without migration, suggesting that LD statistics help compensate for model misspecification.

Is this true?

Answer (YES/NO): NO